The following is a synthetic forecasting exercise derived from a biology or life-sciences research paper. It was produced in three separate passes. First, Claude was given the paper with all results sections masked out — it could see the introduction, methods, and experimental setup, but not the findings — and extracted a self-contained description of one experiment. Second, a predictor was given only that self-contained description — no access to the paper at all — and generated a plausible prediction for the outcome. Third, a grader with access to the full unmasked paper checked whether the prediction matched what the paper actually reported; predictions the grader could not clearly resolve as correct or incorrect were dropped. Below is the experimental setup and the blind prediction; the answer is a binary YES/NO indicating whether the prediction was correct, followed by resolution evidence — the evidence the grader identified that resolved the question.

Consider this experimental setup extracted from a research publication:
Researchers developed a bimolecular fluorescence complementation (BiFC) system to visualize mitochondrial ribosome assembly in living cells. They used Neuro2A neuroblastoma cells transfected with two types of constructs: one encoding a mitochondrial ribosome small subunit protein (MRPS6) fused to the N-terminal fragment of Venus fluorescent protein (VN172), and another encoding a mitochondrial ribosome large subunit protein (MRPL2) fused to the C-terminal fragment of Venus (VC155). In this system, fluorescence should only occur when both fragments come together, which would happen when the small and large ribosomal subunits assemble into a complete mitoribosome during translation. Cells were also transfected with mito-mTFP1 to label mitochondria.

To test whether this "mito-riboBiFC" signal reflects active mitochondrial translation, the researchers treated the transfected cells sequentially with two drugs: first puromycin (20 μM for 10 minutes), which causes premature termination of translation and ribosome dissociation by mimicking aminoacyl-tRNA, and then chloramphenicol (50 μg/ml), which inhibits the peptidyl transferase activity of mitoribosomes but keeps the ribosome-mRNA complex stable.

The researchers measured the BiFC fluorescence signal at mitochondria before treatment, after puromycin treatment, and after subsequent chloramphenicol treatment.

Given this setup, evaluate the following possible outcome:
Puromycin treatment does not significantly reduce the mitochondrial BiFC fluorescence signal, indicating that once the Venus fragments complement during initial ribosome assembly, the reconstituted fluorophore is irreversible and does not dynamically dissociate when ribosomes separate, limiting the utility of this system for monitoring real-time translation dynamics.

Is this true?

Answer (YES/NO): YES